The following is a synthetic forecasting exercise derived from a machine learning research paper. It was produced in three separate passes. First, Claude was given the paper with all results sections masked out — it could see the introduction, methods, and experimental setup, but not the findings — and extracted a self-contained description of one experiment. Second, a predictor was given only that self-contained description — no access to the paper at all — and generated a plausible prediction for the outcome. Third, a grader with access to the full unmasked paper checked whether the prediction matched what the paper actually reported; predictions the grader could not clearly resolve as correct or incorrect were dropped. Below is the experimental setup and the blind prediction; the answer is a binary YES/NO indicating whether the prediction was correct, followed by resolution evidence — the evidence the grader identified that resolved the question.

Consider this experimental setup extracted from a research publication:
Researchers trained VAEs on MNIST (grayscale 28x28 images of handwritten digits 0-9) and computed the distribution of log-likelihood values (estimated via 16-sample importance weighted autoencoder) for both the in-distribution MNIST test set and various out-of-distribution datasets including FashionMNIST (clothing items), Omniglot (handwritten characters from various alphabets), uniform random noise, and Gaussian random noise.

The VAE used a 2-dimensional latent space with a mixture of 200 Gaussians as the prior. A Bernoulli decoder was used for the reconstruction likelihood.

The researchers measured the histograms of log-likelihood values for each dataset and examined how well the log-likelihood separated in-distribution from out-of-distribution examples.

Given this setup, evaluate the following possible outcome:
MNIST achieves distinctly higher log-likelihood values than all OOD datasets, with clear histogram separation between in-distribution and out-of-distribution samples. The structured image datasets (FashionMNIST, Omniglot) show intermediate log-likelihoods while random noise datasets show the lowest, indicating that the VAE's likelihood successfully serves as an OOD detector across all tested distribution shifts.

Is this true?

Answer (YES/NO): NO